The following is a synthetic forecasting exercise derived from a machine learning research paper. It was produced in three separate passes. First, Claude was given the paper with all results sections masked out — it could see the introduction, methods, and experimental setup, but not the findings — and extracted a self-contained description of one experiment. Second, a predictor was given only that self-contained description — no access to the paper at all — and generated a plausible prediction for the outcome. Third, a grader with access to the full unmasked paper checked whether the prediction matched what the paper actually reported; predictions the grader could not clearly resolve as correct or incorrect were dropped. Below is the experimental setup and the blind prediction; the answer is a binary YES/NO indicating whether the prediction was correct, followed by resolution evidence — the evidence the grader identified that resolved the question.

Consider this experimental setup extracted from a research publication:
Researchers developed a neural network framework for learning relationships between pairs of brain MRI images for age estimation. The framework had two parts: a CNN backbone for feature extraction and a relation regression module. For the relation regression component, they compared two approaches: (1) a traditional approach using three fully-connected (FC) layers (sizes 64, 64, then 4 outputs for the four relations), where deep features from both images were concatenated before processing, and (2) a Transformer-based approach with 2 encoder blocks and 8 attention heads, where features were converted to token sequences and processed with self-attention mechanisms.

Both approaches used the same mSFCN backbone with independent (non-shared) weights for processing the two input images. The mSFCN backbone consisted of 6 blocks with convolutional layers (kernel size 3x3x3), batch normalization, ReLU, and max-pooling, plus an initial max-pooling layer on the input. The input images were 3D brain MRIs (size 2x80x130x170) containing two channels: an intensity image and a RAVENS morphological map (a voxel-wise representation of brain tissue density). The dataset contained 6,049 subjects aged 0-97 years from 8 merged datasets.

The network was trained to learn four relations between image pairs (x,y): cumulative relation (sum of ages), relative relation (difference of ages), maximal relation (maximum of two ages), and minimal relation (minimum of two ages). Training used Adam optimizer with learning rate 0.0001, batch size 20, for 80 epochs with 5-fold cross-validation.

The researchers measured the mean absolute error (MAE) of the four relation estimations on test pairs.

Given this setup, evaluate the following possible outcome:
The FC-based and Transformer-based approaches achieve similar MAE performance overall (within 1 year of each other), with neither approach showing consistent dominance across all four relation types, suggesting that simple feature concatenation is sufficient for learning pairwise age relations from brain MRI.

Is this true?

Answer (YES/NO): NO